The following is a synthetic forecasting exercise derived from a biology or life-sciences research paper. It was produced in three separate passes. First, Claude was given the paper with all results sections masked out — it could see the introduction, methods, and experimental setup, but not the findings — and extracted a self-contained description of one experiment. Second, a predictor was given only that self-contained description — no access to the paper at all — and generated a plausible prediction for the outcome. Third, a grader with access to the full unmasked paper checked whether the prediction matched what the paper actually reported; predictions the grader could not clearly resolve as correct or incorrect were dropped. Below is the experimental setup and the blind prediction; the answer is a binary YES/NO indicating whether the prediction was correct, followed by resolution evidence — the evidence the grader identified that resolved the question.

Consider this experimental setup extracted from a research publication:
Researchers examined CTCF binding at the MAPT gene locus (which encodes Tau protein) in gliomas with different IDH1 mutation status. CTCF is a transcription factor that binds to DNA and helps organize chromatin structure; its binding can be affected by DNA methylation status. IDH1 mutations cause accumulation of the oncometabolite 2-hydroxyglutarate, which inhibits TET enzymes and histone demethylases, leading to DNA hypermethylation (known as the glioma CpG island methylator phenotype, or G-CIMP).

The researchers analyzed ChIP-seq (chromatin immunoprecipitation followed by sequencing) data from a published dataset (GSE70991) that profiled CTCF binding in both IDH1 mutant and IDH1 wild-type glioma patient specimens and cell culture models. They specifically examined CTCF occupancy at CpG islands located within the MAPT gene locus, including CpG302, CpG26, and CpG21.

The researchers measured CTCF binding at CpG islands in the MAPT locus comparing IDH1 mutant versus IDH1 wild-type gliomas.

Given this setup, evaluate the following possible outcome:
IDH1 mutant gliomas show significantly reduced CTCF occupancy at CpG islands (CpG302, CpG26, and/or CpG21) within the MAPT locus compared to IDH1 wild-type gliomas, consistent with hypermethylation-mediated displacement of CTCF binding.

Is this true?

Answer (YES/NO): YES